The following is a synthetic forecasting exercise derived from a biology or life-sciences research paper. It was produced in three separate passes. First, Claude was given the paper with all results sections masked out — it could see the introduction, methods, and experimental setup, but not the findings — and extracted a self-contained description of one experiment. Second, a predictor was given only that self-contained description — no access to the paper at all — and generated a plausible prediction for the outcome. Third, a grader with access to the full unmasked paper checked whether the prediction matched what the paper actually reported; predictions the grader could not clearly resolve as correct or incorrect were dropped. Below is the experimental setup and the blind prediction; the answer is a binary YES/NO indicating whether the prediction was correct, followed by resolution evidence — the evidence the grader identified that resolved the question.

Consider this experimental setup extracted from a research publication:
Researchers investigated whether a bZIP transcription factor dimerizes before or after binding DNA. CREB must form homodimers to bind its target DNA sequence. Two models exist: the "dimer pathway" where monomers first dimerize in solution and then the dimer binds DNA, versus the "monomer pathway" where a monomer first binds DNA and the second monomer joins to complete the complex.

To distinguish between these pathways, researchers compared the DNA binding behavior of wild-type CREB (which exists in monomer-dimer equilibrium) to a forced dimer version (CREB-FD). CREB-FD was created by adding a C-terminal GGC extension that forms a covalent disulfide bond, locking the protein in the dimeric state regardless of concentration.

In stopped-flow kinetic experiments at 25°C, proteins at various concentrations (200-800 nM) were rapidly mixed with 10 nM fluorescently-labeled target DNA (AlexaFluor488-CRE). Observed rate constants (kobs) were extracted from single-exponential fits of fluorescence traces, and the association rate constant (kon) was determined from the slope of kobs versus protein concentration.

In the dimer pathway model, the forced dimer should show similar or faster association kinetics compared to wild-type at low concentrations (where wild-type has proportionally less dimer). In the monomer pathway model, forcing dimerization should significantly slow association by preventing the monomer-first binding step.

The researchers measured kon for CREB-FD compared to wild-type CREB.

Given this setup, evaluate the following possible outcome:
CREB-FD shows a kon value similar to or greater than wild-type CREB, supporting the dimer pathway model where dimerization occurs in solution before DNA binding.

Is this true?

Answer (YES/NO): YES